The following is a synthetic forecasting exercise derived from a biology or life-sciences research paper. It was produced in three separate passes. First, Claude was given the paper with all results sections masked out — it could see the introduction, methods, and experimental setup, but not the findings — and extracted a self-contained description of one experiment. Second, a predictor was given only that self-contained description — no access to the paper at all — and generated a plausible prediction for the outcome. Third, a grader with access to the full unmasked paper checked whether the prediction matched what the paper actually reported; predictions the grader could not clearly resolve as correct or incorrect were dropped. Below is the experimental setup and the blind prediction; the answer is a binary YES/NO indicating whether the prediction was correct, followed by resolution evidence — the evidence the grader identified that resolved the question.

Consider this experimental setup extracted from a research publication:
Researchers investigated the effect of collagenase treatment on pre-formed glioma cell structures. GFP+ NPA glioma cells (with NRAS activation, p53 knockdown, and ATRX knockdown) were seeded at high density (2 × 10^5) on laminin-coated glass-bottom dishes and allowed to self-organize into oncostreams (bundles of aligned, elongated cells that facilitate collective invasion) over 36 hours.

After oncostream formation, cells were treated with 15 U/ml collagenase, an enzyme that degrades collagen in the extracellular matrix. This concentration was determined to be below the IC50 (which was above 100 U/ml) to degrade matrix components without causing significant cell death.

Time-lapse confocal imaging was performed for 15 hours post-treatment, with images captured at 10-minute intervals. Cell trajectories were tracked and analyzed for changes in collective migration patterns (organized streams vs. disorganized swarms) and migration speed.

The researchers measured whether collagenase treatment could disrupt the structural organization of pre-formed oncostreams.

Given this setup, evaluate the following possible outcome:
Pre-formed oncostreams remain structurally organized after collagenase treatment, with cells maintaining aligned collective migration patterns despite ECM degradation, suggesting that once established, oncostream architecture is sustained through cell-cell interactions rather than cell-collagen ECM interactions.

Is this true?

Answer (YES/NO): NO